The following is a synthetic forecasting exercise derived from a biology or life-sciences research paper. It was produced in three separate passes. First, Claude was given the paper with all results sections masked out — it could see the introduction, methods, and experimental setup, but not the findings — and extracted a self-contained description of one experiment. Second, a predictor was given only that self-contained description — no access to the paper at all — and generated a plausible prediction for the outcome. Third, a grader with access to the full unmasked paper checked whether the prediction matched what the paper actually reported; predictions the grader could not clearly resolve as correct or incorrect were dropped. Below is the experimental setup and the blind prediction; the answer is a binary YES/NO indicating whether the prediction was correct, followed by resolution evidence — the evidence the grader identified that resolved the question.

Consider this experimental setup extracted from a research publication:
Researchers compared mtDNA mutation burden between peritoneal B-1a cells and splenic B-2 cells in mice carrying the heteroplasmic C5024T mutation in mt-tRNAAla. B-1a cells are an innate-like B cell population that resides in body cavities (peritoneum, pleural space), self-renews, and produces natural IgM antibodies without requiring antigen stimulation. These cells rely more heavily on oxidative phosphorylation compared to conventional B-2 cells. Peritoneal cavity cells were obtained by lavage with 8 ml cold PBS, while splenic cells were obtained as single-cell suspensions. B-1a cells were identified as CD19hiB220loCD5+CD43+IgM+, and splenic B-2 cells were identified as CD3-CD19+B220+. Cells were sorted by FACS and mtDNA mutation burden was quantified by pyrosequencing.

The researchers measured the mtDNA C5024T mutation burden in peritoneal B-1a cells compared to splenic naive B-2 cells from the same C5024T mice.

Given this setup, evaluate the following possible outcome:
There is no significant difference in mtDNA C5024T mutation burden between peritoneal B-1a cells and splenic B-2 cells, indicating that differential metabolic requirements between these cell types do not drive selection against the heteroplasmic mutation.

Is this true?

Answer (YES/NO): NO